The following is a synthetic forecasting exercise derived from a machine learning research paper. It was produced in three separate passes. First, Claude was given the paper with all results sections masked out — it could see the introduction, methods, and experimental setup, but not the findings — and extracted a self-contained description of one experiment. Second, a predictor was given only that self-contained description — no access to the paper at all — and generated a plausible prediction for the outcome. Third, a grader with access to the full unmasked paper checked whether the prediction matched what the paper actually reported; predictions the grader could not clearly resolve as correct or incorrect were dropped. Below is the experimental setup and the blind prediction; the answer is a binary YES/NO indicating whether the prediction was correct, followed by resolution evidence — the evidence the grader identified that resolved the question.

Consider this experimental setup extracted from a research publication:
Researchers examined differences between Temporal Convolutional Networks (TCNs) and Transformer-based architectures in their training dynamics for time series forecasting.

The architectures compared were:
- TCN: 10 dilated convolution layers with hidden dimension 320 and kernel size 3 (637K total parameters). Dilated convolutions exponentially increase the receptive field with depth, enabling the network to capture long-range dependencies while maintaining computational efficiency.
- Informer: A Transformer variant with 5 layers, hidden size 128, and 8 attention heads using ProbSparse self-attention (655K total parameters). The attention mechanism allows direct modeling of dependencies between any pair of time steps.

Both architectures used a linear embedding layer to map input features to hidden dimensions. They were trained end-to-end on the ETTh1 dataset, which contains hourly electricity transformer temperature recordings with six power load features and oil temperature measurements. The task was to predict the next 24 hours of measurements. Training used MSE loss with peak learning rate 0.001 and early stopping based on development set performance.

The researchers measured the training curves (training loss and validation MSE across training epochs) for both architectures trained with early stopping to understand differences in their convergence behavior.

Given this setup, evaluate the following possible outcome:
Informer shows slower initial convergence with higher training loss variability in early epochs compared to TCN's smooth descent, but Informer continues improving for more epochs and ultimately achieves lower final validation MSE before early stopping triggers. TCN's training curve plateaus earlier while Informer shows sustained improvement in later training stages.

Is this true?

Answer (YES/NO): NO